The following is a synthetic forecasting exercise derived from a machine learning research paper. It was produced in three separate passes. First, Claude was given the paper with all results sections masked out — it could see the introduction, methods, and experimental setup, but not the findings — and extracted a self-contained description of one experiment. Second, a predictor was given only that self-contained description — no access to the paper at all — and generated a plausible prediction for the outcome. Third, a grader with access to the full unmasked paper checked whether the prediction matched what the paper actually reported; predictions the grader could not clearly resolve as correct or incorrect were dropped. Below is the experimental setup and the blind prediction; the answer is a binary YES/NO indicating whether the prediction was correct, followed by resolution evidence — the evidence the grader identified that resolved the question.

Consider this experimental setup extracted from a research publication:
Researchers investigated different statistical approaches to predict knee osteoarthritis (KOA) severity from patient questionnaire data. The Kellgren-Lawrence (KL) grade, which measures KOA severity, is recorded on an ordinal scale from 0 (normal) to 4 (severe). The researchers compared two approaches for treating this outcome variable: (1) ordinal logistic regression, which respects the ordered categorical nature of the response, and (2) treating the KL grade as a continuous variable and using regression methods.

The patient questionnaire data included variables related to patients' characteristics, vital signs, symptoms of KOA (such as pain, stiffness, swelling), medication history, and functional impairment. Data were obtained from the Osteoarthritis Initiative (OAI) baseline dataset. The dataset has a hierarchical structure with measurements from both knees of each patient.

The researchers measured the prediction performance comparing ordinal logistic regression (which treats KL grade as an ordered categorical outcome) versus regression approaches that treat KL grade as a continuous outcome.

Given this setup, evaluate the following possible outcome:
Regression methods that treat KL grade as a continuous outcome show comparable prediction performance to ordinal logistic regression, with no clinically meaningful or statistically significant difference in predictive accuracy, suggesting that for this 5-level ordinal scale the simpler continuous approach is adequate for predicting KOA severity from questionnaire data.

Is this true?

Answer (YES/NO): NO